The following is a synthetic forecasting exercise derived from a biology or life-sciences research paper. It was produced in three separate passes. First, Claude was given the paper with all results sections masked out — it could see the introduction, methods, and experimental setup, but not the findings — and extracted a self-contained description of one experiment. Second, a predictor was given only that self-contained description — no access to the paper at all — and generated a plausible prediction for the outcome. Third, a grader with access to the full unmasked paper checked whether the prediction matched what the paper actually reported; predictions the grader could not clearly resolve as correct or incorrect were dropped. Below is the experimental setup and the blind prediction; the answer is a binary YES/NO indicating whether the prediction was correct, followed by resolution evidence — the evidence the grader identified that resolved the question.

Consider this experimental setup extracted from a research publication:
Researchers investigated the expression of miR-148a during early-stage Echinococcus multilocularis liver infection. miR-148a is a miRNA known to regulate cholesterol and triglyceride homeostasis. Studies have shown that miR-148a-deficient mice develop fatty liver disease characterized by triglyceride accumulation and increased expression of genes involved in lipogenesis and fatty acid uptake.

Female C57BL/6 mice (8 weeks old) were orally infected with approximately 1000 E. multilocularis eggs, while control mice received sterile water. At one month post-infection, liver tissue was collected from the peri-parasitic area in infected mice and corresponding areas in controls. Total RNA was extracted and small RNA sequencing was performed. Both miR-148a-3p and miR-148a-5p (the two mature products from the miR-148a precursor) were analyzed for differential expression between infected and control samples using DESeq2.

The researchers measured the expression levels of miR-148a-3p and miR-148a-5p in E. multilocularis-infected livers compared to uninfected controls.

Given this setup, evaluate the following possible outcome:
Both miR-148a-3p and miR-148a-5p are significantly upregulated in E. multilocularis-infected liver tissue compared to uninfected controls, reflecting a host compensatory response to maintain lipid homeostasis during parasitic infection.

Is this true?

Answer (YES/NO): NO